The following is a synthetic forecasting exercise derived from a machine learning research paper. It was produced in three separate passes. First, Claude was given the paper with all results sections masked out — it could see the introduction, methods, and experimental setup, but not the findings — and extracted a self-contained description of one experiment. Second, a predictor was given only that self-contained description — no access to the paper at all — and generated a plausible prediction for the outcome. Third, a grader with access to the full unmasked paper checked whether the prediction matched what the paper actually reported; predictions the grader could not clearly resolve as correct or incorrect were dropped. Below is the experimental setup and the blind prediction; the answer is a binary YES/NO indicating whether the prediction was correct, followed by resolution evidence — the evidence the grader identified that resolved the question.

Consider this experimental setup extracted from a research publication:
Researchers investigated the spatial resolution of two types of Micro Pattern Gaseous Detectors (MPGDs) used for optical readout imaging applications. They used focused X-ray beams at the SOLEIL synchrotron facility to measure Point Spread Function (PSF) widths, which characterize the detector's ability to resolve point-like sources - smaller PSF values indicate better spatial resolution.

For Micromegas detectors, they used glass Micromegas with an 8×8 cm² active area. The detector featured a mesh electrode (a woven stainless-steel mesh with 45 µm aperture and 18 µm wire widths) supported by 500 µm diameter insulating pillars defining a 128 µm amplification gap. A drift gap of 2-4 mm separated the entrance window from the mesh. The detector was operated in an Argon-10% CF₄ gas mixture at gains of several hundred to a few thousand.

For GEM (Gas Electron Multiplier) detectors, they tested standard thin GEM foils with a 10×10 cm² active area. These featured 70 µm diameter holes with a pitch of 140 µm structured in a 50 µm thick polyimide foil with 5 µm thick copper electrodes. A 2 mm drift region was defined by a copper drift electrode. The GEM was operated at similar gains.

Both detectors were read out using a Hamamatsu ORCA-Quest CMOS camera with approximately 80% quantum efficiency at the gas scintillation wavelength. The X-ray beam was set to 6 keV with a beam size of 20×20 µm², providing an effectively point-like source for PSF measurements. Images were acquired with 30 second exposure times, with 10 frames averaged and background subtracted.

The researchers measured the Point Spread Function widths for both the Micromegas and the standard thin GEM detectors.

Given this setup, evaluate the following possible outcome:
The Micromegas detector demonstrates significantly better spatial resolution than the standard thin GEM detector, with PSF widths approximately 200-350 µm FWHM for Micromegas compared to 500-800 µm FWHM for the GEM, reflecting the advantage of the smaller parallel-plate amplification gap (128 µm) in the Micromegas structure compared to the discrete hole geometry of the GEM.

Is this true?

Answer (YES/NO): NO